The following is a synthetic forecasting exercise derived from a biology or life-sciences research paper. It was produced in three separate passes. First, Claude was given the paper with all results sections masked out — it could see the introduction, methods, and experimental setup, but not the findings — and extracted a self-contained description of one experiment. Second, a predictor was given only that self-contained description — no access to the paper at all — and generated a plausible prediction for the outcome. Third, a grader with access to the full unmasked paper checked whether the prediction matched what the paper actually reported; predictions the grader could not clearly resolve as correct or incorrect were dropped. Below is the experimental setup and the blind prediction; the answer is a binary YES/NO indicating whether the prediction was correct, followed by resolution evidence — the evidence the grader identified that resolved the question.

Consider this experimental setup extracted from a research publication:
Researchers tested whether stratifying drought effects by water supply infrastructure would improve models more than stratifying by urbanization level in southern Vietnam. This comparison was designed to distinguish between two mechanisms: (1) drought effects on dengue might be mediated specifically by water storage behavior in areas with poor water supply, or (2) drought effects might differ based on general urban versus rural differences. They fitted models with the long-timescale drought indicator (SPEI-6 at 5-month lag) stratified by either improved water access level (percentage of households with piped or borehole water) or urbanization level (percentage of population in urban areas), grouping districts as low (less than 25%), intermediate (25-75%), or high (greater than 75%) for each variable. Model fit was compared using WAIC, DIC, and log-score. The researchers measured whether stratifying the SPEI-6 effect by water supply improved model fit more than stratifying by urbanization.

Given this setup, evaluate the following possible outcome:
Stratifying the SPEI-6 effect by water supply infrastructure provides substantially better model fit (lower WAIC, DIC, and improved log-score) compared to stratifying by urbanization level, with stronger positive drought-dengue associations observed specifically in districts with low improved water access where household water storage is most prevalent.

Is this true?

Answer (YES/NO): NO